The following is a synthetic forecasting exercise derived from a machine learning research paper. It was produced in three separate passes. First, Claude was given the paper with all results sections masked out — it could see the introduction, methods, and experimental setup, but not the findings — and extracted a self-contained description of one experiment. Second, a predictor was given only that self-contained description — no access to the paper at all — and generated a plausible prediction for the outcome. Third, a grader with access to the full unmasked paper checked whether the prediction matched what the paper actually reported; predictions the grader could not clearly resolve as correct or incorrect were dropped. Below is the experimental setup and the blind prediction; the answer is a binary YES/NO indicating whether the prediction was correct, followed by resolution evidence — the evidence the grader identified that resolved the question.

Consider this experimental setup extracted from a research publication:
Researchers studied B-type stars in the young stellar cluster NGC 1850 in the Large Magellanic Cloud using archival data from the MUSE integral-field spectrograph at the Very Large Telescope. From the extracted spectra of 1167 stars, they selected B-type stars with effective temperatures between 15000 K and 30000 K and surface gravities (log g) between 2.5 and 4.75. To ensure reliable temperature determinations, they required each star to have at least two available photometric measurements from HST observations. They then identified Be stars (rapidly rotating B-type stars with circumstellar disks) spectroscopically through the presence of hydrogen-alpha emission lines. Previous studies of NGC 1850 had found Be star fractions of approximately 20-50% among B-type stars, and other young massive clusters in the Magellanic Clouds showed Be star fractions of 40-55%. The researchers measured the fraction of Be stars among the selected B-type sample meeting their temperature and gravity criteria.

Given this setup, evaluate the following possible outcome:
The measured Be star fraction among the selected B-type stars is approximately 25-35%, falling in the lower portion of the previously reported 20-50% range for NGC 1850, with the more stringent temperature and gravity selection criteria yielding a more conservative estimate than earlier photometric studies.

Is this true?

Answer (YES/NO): NO